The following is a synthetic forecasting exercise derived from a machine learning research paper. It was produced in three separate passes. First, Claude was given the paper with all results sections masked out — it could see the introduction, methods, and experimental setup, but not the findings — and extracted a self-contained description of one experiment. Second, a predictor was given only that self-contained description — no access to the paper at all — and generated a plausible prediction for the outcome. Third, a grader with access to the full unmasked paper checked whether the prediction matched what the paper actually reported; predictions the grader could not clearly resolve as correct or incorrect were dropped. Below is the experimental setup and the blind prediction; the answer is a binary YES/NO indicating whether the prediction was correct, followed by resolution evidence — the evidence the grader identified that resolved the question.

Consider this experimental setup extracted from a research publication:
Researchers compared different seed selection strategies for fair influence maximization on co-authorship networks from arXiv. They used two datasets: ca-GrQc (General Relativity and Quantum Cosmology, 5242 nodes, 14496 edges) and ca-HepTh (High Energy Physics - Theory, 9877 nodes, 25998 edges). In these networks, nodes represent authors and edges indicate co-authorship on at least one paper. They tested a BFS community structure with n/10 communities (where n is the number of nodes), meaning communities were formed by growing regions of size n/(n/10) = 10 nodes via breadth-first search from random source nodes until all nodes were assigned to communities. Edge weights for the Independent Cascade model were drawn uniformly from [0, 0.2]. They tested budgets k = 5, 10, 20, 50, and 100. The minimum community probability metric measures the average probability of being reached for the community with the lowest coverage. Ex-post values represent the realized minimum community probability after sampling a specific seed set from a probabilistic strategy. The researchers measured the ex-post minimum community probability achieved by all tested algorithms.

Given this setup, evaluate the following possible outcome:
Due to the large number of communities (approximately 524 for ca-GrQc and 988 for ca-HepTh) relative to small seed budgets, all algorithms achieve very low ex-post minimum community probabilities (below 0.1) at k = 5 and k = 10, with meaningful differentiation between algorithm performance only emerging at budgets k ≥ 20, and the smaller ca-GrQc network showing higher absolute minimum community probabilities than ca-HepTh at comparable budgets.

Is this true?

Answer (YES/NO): NO